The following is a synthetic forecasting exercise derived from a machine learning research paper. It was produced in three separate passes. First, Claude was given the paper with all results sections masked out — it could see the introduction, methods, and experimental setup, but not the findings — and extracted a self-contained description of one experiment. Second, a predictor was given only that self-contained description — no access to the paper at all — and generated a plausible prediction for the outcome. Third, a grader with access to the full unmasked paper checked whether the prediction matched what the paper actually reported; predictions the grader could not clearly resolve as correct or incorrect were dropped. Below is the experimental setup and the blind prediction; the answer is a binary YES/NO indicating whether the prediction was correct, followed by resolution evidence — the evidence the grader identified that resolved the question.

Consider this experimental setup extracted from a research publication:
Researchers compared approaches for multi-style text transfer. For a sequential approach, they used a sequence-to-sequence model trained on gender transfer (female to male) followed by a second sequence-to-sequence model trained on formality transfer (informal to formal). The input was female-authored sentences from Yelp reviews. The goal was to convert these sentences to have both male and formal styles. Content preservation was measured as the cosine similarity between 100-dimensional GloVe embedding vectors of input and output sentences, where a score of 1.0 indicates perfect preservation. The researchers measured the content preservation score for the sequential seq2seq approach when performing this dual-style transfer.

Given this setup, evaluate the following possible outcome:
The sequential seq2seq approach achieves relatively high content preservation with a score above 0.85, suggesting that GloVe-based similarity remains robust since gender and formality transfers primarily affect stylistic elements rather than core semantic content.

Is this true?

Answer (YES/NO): YES